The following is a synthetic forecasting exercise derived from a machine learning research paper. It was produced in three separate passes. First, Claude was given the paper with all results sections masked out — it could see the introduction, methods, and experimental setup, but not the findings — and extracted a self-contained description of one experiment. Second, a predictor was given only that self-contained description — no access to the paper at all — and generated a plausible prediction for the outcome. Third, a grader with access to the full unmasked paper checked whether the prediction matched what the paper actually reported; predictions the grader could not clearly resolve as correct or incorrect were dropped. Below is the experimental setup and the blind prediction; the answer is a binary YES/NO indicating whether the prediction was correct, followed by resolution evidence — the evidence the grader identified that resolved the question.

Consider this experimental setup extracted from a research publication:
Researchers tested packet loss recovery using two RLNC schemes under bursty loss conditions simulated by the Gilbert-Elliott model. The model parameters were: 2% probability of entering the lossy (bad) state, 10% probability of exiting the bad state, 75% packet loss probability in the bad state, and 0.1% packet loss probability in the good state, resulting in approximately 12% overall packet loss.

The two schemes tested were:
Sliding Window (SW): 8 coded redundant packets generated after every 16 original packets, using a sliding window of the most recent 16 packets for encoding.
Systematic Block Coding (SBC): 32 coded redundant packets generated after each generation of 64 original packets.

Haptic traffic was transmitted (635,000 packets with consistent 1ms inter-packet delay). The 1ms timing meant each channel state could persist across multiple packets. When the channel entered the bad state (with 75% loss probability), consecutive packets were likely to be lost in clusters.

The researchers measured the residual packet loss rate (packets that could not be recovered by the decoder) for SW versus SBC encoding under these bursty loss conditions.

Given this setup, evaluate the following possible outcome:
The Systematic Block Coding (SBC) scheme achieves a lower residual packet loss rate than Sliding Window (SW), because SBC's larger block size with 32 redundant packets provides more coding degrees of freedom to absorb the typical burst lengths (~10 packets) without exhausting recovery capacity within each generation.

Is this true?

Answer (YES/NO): YES